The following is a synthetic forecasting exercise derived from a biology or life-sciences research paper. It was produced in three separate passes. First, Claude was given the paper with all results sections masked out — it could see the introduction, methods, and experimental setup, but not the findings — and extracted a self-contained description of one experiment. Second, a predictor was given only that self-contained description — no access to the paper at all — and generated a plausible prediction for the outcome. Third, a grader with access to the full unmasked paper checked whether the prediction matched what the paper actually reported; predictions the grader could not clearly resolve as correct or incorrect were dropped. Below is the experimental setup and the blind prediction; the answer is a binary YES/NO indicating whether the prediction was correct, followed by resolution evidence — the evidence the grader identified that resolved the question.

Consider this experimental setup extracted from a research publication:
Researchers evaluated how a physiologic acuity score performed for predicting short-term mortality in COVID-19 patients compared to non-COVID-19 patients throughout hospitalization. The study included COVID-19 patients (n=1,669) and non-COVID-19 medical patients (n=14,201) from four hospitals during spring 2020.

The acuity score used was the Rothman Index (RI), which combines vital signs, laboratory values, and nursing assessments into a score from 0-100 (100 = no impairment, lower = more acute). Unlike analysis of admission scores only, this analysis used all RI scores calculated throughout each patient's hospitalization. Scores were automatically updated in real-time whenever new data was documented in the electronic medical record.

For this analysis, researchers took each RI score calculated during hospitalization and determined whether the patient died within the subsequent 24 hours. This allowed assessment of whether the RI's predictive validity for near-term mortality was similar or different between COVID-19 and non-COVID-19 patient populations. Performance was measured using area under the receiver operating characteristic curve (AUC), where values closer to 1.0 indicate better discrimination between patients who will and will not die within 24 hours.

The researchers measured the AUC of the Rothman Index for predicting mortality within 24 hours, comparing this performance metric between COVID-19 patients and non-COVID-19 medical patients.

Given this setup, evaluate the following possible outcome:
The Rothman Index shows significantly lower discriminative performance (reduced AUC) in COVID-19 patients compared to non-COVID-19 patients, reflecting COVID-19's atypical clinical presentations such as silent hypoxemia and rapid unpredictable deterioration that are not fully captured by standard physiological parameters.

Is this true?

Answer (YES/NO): NO